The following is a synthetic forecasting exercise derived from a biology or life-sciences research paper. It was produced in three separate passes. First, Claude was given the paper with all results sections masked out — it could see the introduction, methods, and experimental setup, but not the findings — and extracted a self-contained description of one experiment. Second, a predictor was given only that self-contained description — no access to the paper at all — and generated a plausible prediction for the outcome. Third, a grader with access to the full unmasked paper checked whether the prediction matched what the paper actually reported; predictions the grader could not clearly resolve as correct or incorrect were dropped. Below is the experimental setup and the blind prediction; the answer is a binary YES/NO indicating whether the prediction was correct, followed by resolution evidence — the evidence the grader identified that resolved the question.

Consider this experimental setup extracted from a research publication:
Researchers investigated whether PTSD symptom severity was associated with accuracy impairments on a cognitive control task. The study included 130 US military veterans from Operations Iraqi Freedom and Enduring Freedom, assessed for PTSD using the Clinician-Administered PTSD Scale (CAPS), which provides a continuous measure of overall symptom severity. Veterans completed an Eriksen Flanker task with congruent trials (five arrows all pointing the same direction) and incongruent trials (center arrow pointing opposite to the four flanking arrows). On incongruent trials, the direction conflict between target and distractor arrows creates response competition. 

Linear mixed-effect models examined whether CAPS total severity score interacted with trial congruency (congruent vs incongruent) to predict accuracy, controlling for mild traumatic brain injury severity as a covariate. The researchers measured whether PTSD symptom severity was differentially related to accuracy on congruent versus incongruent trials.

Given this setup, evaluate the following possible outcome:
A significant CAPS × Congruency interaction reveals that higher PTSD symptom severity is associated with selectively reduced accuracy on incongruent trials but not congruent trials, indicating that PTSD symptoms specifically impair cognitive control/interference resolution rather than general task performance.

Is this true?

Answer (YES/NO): NO